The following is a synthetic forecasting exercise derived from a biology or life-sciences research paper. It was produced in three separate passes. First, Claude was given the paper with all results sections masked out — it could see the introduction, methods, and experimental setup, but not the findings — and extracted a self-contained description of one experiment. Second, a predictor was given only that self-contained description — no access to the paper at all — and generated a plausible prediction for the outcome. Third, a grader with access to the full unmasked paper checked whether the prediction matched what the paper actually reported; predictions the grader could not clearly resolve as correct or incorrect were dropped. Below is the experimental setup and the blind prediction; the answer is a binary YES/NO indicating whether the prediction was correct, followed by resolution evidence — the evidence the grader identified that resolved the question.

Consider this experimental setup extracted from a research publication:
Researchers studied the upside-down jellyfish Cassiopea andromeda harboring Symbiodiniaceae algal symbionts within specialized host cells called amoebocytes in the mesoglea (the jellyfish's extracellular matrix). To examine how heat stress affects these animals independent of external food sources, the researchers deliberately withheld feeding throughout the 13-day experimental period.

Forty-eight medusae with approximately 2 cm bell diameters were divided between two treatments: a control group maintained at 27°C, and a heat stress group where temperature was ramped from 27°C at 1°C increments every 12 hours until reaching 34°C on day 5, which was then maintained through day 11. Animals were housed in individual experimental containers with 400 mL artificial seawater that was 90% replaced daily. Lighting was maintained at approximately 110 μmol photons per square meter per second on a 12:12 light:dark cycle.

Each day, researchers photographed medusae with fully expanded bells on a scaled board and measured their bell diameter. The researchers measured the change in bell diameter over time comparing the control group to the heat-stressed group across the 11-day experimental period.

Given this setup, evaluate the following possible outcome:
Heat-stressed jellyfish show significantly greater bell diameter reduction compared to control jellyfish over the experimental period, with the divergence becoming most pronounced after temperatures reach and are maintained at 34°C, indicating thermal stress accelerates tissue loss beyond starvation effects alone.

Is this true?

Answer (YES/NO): YES